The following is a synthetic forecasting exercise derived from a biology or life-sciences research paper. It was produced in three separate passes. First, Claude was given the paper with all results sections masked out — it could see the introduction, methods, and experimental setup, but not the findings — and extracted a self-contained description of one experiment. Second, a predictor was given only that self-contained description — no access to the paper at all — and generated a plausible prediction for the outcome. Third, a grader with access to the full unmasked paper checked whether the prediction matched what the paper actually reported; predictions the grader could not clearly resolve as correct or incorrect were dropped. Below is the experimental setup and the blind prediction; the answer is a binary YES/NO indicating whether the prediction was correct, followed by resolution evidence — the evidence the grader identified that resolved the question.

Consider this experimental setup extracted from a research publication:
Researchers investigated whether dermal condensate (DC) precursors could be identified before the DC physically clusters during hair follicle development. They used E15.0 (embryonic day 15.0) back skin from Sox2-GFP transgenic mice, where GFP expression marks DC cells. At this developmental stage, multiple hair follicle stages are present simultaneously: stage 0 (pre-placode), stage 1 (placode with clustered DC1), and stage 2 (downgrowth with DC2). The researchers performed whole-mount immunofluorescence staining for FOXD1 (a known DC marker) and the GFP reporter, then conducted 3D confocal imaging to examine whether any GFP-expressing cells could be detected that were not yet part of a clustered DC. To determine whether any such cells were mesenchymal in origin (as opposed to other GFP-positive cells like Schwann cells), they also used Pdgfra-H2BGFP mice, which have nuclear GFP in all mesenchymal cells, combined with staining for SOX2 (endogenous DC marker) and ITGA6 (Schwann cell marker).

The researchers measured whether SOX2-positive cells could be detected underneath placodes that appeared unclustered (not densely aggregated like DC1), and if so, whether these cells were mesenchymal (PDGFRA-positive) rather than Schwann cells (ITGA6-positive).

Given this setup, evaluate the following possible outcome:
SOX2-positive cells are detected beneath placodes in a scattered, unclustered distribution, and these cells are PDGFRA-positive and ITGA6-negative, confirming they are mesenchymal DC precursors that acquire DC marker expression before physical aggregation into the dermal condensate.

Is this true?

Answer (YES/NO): YES